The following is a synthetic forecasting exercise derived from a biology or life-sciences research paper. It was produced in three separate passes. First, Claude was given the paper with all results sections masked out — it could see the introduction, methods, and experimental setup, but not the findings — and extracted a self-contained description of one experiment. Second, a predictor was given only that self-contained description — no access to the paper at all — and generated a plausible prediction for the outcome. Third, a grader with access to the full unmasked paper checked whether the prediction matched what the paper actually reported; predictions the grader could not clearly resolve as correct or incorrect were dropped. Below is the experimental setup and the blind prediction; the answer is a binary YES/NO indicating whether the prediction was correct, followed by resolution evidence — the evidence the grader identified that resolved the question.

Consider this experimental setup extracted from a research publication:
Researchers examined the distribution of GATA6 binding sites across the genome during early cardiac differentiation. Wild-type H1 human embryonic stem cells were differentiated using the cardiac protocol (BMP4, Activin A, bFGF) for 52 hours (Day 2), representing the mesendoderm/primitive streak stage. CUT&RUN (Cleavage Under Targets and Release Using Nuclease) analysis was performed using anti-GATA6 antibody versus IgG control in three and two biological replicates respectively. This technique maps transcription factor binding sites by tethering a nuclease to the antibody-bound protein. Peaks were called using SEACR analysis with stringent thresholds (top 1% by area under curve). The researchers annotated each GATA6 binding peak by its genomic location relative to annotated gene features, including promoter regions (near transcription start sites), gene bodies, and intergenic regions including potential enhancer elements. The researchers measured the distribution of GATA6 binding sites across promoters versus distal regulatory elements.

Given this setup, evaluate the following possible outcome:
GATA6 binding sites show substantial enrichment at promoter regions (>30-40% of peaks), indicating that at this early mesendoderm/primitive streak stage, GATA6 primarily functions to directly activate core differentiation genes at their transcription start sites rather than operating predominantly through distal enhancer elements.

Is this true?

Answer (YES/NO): NO